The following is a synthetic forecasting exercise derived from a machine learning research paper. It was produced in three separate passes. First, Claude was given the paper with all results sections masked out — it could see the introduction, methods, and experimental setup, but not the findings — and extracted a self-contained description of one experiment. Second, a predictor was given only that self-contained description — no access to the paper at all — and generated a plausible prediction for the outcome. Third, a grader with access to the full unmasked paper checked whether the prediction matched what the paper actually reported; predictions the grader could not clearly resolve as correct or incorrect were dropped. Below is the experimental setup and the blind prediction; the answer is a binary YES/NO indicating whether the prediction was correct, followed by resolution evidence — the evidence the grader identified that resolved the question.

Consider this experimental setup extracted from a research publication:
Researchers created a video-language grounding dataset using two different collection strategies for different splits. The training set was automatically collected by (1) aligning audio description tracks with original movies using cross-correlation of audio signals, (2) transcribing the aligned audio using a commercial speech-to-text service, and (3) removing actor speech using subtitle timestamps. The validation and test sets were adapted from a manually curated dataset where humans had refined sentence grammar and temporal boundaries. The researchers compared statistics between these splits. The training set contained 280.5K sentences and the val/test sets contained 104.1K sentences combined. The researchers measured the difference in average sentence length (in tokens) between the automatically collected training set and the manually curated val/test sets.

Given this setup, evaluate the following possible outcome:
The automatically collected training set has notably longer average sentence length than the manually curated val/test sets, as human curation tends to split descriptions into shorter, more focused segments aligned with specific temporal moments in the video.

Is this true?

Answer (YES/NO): YES